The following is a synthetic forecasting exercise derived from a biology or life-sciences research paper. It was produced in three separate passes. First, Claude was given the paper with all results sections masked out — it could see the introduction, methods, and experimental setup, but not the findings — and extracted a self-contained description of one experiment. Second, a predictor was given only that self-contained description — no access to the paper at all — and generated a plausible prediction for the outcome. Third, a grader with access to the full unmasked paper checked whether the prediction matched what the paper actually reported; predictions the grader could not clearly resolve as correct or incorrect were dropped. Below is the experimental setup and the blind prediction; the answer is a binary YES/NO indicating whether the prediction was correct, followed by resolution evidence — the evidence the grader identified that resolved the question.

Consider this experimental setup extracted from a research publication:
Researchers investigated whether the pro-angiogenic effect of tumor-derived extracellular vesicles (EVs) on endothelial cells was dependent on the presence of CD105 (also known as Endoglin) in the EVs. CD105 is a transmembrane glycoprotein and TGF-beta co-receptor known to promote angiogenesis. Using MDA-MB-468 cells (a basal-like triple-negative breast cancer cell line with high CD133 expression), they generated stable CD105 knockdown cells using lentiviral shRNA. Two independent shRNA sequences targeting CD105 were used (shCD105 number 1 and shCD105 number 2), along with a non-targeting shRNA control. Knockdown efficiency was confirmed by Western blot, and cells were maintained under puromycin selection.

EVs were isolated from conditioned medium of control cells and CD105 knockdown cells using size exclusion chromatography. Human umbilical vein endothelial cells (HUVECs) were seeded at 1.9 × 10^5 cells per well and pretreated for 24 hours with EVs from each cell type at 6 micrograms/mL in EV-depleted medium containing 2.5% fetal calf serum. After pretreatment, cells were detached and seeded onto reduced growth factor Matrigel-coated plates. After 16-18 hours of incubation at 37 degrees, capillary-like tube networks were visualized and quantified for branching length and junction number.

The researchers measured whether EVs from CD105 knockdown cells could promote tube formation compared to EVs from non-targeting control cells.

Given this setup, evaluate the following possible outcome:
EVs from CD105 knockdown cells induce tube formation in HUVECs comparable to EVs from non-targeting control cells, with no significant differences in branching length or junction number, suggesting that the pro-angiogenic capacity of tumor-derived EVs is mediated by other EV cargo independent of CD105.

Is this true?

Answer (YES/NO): NO